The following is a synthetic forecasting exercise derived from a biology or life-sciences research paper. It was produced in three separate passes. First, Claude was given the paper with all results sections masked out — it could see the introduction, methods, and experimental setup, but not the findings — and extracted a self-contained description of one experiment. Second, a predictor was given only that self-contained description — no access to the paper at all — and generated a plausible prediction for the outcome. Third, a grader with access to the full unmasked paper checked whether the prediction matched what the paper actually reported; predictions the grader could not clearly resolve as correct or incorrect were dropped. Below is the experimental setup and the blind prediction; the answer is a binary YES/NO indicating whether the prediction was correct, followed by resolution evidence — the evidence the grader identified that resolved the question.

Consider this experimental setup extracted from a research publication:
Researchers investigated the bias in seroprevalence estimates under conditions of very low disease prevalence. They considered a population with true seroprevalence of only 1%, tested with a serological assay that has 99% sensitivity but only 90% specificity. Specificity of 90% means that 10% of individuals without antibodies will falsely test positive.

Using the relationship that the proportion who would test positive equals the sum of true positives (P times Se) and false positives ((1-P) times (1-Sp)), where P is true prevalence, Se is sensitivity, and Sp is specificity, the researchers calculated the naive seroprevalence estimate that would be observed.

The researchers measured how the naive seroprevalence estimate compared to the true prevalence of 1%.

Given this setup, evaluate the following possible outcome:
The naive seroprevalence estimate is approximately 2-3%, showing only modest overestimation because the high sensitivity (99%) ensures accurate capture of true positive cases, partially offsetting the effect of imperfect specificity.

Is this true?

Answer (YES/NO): NO